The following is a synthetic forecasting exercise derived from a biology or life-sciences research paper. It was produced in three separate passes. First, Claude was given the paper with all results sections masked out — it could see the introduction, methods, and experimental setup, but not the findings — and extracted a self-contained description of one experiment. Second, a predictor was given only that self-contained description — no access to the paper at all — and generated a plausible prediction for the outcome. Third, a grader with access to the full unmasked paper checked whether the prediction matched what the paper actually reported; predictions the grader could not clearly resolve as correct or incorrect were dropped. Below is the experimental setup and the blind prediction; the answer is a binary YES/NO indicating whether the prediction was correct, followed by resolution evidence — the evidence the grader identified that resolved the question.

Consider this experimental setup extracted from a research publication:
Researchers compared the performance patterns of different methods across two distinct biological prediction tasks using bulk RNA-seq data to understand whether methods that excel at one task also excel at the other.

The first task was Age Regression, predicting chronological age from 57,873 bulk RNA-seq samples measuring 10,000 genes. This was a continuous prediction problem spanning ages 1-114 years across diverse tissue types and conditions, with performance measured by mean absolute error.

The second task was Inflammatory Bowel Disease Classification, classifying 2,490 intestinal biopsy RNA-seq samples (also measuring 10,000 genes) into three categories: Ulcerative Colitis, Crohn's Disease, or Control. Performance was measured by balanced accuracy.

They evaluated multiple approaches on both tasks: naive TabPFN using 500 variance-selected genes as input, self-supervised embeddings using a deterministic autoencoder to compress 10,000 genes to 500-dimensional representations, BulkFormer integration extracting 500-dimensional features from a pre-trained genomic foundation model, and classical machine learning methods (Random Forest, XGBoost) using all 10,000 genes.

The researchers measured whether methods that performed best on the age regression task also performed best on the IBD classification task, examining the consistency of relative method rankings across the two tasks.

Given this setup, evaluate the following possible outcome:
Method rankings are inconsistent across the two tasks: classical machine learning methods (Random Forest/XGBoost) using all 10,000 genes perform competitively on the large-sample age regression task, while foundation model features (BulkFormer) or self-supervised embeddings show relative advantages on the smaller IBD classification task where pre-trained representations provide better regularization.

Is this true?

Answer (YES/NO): NO